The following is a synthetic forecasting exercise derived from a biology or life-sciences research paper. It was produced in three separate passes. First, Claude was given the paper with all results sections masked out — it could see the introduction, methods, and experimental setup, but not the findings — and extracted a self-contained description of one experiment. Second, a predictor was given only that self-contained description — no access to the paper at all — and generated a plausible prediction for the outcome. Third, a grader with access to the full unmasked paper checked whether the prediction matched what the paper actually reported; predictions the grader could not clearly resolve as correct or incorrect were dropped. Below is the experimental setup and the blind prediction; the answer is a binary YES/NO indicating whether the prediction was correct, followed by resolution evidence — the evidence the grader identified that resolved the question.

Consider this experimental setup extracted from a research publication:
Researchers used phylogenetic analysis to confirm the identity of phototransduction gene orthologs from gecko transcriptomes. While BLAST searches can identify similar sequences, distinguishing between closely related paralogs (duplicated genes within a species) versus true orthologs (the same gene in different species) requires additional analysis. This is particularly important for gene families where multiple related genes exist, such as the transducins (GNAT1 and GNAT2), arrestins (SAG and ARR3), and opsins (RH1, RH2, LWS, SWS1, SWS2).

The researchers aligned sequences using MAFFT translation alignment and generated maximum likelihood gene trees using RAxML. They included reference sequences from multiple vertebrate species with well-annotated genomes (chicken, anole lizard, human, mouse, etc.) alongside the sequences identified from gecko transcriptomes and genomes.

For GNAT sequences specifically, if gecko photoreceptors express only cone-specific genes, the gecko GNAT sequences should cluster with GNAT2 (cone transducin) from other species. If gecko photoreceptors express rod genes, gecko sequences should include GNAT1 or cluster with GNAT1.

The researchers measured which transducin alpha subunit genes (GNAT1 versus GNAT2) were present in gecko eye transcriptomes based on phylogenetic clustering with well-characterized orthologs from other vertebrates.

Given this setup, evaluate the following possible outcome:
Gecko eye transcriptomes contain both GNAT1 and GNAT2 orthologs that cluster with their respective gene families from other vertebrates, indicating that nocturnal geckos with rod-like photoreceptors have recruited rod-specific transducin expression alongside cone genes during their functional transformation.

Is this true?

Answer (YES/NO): NO